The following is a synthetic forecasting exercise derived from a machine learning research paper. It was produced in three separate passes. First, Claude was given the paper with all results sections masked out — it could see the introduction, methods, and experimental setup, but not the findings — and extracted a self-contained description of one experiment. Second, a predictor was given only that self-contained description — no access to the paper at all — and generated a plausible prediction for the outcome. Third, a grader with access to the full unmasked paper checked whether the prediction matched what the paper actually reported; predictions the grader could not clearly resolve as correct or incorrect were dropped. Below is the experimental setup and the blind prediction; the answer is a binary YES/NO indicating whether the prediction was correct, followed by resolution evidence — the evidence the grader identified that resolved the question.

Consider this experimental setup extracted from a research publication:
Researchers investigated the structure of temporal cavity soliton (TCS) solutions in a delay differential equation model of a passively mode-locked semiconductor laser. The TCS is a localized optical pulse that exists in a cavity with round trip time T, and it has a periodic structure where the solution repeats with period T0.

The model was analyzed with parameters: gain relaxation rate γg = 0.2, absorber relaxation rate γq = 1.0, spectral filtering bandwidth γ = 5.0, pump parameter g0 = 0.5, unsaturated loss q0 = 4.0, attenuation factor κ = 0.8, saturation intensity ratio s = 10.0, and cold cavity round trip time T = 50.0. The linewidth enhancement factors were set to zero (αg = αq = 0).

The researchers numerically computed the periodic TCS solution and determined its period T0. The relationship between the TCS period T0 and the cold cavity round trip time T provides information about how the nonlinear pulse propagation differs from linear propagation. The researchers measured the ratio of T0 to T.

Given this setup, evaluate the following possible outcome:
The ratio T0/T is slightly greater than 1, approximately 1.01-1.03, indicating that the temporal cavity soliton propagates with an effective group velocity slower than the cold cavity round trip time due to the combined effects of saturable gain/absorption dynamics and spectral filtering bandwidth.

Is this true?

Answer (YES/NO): NO